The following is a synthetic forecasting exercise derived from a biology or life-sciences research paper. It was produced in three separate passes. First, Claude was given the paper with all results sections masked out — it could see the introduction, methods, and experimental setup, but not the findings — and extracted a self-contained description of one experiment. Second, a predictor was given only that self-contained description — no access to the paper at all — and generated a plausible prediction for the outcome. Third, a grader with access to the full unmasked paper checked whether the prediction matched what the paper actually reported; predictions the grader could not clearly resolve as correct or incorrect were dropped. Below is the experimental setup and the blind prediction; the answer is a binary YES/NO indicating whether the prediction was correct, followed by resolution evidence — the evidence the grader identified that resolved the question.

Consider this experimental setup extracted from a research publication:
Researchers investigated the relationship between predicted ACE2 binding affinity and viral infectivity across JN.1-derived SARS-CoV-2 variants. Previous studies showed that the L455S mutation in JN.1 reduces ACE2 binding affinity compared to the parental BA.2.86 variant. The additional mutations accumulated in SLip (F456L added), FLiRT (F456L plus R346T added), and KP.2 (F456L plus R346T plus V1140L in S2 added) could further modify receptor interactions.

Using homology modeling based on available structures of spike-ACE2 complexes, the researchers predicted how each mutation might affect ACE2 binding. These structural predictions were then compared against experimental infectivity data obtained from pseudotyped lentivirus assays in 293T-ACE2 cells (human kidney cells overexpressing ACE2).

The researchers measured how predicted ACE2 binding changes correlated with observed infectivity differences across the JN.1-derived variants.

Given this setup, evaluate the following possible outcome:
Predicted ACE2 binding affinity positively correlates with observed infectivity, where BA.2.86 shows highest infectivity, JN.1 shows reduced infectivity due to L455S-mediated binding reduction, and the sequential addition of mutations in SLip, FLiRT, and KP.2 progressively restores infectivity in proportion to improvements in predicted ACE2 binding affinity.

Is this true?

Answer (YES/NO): NO